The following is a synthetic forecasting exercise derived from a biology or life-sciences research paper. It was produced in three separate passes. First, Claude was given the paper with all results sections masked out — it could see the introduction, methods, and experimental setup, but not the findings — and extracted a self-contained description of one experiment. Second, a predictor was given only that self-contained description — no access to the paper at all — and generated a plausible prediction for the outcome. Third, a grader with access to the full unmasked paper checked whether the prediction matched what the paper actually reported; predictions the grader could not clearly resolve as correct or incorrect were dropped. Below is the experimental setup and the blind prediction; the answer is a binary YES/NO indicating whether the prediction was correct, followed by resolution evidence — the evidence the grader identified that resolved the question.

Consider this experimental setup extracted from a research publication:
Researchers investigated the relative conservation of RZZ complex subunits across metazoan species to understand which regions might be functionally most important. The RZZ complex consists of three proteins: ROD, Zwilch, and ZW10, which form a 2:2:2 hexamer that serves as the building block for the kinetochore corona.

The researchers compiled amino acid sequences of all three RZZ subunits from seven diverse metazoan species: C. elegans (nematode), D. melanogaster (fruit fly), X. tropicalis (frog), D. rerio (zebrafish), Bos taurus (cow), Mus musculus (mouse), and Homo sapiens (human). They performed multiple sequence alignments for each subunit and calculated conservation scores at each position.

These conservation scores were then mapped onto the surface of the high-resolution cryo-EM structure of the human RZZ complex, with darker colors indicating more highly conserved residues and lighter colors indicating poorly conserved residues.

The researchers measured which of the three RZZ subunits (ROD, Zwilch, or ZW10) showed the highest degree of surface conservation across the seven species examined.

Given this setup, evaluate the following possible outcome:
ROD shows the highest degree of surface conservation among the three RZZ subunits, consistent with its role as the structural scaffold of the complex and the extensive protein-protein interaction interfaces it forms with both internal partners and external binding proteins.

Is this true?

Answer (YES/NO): NO